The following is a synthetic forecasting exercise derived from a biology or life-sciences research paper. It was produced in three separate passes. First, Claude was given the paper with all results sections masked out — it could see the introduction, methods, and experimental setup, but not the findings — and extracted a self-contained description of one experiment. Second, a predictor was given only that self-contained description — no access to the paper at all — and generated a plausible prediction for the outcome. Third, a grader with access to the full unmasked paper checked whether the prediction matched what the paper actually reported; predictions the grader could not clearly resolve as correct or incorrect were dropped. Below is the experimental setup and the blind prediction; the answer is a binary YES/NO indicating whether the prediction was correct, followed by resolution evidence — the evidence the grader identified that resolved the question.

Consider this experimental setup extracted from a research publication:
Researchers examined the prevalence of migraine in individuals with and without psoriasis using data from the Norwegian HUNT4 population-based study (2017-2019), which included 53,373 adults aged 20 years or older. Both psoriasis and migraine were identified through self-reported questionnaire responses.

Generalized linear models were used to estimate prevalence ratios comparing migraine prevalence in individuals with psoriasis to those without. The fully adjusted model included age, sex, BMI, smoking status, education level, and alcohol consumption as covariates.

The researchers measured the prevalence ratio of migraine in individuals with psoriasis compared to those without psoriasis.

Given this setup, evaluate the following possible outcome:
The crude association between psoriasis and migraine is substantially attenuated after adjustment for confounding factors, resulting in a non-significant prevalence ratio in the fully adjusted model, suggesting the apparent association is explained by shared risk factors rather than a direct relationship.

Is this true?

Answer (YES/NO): NO